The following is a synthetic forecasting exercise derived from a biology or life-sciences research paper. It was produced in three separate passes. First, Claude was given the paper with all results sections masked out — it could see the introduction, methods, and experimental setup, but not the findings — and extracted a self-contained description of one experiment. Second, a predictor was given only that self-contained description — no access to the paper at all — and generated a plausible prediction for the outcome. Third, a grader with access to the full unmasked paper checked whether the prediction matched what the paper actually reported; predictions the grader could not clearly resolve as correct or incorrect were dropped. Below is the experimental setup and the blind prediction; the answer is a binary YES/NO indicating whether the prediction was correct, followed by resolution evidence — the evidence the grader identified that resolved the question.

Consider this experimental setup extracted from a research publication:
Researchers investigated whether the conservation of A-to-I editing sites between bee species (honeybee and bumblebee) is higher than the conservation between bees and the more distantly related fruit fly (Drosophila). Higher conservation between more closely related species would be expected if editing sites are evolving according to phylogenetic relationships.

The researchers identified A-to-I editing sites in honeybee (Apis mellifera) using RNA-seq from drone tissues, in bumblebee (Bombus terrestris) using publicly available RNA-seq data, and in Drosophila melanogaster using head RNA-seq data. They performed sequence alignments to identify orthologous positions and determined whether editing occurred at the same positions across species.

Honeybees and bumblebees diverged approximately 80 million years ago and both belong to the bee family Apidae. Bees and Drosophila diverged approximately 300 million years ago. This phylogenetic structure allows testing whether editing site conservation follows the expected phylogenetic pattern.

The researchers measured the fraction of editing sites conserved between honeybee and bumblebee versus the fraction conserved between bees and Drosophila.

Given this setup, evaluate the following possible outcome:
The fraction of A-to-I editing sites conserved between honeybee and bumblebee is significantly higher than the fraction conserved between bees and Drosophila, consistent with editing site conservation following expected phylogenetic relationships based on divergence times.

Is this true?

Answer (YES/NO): YES